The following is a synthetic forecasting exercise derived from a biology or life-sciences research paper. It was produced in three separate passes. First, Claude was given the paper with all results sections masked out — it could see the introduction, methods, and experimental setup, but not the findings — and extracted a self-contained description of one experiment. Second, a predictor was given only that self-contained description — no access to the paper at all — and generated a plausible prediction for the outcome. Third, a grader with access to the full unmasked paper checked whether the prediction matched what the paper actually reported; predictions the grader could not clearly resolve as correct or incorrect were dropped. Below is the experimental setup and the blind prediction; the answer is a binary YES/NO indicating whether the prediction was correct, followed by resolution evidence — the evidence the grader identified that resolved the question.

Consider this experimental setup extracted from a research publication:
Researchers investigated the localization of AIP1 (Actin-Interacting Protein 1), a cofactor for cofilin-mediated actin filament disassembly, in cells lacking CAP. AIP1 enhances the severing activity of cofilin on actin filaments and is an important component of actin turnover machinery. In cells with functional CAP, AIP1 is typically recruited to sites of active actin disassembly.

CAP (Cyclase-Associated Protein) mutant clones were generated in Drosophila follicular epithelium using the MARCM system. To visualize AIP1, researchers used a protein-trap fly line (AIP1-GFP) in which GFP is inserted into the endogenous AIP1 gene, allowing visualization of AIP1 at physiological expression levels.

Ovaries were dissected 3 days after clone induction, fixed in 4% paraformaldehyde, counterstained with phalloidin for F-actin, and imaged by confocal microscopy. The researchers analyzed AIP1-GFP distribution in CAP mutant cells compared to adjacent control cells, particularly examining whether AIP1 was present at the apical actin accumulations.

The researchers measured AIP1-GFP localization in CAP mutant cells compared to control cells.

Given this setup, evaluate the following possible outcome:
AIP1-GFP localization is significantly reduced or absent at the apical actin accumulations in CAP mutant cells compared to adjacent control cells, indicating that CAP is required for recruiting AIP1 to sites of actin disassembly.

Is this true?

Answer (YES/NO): NO